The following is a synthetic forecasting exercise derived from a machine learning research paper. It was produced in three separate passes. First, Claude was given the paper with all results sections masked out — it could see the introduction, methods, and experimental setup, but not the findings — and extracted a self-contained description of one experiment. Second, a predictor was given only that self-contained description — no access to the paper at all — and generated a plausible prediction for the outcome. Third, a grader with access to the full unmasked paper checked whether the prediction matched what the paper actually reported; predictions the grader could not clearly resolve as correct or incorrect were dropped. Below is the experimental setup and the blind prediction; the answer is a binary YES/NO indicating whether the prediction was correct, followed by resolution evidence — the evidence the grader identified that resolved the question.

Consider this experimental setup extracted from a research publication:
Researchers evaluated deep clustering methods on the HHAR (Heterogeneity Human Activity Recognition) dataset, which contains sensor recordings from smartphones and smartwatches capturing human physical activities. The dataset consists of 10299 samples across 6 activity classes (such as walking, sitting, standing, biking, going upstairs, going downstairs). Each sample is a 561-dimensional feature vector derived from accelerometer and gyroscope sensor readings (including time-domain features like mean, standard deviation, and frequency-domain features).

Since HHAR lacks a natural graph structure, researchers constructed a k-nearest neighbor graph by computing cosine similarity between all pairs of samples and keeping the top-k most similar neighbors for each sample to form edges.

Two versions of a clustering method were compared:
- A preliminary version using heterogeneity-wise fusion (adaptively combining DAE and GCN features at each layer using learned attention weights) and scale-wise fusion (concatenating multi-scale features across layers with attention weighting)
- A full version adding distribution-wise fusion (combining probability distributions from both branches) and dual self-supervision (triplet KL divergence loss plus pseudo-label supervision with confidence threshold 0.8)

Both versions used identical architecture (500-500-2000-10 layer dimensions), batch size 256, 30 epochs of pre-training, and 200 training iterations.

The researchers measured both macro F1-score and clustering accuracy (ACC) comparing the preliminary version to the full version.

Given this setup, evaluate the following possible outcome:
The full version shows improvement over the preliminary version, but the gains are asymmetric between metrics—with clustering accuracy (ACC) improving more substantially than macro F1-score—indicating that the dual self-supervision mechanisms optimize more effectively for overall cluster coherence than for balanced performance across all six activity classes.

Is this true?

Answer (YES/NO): NO